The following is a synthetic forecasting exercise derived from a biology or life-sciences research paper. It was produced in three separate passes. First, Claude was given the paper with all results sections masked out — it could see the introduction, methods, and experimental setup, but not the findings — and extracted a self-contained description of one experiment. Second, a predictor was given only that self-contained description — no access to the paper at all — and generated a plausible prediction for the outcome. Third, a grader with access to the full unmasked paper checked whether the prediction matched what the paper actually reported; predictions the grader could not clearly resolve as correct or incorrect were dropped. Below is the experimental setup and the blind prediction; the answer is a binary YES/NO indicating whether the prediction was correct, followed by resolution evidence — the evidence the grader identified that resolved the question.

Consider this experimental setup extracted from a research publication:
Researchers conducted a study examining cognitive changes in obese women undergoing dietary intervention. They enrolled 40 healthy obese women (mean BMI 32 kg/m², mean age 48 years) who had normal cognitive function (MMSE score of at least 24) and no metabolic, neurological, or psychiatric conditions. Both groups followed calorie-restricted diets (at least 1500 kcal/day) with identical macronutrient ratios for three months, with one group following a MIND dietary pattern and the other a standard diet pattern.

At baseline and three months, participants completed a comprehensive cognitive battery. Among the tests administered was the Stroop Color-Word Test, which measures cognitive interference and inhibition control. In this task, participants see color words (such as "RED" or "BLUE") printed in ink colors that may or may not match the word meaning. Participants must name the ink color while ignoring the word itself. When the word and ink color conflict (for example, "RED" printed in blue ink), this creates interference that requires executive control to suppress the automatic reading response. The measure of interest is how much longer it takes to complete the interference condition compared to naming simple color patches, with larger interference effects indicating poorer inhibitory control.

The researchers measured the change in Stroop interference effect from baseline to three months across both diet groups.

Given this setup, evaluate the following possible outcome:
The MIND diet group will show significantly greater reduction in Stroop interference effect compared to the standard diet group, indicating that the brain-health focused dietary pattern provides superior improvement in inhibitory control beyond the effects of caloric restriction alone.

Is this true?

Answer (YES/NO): NO